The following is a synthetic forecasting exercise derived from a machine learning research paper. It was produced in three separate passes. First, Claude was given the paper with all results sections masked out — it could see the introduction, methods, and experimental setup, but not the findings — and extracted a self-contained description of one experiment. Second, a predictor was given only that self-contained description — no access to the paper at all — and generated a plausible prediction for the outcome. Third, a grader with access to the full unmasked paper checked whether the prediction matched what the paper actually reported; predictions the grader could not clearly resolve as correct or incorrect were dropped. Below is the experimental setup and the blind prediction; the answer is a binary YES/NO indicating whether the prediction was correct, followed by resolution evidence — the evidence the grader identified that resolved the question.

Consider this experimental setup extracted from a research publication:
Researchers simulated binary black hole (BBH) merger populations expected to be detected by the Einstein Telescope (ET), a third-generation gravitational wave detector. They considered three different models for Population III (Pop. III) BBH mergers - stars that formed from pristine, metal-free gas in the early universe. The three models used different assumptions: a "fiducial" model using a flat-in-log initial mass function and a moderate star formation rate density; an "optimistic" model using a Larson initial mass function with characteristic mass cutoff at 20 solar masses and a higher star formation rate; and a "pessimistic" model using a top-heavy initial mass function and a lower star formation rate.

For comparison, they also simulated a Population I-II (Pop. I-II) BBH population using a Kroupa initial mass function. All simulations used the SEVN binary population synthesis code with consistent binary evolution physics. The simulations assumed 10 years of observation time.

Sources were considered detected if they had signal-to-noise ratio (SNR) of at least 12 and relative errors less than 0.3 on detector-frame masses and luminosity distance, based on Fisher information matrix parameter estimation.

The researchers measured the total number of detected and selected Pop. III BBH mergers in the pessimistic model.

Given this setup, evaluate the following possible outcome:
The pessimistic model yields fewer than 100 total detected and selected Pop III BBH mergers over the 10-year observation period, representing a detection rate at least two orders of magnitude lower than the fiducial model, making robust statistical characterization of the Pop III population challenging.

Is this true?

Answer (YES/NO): NO